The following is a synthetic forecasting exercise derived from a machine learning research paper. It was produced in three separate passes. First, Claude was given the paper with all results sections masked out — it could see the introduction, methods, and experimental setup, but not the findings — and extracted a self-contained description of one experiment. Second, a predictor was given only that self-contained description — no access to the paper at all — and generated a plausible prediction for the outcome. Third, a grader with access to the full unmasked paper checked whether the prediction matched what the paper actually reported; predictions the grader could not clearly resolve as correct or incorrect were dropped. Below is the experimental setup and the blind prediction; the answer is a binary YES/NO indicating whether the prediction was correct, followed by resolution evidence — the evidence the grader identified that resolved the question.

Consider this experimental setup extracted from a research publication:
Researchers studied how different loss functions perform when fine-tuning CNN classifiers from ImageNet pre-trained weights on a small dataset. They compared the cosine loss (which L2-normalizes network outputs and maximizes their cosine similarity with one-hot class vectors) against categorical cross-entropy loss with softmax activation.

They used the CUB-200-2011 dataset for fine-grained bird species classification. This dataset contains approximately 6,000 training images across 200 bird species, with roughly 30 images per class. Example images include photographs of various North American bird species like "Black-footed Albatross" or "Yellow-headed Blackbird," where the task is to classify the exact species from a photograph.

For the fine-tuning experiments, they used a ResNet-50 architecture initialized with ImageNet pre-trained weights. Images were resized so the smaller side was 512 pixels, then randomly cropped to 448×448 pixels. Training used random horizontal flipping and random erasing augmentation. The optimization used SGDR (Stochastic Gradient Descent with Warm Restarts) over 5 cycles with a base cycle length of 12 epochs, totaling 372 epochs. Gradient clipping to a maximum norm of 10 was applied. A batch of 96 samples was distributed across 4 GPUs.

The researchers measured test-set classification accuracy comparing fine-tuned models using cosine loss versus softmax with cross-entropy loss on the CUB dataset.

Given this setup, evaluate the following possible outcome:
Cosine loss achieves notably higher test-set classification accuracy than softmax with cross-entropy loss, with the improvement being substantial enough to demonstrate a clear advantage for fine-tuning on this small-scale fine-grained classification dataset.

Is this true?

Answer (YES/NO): NO